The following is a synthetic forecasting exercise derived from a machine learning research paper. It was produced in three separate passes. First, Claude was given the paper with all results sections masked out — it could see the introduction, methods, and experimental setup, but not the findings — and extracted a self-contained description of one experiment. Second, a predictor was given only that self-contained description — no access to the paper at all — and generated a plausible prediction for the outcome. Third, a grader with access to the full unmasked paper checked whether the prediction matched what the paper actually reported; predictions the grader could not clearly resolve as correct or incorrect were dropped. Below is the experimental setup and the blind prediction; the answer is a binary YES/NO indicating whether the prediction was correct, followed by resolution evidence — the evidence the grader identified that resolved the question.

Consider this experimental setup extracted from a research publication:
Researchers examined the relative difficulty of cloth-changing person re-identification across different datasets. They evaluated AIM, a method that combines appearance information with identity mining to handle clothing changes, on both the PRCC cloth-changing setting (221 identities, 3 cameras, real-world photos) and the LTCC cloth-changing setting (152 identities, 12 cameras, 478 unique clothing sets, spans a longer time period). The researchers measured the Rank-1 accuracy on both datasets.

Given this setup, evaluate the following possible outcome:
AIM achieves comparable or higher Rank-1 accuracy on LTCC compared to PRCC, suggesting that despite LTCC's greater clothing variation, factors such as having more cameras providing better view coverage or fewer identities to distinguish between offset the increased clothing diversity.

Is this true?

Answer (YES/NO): NO